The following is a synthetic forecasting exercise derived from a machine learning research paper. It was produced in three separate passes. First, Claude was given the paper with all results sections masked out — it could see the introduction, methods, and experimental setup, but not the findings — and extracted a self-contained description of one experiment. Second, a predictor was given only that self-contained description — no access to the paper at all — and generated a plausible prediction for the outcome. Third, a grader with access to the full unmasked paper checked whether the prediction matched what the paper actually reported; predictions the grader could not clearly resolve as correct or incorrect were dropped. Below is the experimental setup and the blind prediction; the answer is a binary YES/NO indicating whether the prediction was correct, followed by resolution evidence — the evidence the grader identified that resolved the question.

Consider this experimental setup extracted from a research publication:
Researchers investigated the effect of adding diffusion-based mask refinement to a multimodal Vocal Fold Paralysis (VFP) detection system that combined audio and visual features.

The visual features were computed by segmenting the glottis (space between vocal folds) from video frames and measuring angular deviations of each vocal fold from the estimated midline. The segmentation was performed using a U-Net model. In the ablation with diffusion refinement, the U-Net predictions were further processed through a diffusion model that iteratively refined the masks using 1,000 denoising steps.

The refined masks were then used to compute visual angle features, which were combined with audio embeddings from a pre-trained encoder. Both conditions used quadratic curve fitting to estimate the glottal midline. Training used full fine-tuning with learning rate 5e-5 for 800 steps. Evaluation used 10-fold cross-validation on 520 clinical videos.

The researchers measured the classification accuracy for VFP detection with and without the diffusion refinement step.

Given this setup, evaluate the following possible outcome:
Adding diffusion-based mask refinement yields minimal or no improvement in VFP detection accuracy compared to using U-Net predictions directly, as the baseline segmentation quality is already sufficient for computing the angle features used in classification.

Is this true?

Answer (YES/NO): NO